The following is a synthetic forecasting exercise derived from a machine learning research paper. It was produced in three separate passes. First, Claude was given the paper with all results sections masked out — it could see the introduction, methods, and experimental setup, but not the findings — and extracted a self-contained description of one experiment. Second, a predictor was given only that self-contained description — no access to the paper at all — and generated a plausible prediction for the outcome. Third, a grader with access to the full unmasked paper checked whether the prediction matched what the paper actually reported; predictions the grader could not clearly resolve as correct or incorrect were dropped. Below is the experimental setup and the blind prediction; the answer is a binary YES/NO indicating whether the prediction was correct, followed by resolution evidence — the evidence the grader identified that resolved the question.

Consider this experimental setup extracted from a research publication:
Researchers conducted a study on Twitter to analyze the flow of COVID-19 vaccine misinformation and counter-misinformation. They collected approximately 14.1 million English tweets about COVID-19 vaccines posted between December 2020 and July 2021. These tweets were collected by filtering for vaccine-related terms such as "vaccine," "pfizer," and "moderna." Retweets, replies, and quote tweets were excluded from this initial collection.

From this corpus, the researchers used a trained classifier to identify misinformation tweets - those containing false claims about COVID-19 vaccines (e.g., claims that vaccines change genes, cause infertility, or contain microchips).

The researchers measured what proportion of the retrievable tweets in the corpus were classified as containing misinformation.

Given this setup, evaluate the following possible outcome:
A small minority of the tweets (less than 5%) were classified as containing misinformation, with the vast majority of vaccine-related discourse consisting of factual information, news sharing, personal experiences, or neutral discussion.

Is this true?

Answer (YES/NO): NO